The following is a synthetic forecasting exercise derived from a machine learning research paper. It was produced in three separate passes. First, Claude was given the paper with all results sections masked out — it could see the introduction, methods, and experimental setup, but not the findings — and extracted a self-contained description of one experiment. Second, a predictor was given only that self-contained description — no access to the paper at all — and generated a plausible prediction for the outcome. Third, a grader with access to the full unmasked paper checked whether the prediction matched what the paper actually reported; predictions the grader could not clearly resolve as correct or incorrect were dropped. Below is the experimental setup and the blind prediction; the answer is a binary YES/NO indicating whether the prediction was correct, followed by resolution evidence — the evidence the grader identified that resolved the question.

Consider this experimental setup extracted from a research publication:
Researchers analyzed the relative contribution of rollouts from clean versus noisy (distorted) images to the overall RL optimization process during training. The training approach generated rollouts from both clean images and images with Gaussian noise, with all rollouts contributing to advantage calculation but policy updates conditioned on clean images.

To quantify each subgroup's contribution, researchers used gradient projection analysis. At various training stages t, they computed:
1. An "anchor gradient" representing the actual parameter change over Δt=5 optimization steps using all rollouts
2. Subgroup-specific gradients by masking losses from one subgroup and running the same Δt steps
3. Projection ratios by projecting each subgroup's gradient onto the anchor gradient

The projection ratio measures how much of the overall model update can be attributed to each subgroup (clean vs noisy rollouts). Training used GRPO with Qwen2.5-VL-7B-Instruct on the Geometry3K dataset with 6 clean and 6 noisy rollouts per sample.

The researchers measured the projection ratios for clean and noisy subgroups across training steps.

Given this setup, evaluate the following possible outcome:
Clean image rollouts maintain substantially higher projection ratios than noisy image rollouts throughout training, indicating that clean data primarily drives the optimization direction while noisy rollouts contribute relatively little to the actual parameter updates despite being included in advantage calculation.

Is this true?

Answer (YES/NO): NO